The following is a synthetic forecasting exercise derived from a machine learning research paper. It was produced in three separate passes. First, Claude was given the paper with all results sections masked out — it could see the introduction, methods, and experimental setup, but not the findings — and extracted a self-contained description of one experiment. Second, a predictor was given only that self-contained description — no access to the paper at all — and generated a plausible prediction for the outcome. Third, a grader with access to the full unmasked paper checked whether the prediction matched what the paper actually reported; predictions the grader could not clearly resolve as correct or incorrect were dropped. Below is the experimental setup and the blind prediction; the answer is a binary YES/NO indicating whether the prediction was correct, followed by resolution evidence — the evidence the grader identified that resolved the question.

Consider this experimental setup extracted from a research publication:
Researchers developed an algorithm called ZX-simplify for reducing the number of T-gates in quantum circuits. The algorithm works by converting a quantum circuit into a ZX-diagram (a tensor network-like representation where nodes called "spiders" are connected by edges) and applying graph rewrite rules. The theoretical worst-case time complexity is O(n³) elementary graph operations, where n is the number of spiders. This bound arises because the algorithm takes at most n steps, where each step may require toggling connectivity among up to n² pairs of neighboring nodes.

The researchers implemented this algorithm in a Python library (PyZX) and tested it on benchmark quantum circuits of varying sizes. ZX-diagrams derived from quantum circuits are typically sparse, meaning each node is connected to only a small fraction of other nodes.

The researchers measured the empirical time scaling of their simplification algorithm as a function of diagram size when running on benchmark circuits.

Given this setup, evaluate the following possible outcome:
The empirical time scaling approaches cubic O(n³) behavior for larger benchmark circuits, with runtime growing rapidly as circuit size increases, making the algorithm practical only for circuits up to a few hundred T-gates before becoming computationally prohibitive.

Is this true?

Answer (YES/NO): NO